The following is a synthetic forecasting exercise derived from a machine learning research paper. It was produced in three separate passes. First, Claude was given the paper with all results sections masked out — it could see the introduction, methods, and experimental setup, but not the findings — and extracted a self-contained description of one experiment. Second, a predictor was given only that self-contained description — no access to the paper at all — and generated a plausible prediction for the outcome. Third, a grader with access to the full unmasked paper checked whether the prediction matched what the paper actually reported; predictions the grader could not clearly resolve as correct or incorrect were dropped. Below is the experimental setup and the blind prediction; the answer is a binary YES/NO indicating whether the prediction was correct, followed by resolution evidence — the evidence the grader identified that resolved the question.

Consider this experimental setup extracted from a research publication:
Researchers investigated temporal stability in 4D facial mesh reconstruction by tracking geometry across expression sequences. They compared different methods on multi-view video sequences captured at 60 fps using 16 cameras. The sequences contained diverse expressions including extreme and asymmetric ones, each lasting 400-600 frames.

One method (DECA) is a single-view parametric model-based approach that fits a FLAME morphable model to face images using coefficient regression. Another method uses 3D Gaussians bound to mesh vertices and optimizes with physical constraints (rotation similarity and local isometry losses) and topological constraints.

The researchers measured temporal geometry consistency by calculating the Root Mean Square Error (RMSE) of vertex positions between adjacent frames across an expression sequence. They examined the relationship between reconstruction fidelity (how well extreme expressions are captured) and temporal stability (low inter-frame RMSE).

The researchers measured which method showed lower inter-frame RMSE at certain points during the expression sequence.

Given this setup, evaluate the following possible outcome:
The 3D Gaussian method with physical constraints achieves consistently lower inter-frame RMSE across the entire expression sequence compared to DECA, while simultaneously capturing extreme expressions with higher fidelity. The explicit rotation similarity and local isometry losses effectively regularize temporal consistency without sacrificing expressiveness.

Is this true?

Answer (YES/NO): NO